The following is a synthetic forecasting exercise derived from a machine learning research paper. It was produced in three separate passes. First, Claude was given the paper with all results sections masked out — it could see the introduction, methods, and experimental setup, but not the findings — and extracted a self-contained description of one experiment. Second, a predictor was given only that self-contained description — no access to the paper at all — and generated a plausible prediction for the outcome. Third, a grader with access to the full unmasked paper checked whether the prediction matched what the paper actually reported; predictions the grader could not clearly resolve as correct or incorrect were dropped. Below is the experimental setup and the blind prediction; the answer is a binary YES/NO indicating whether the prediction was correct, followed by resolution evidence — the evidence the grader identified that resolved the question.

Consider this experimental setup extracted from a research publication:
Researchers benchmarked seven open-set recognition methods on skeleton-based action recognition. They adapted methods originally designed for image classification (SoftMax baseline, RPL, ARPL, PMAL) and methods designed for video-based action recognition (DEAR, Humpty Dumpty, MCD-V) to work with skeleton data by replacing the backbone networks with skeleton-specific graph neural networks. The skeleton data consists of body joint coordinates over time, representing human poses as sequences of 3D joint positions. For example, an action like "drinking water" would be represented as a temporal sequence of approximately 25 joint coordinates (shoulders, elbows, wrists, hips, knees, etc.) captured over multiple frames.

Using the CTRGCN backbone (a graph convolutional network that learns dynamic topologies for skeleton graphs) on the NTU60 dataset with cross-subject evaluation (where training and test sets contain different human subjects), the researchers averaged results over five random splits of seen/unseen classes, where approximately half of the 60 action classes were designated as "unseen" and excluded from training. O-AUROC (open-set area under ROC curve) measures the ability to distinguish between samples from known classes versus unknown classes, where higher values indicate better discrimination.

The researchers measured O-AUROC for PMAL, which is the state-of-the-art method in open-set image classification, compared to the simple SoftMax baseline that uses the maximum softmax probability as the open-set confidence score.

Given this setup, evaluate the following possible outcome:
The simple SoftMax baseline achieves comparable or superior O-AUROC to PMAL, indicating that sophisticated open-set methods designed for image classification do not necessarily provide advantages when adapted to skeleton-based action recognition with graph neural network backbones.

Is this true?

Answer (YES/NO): YES